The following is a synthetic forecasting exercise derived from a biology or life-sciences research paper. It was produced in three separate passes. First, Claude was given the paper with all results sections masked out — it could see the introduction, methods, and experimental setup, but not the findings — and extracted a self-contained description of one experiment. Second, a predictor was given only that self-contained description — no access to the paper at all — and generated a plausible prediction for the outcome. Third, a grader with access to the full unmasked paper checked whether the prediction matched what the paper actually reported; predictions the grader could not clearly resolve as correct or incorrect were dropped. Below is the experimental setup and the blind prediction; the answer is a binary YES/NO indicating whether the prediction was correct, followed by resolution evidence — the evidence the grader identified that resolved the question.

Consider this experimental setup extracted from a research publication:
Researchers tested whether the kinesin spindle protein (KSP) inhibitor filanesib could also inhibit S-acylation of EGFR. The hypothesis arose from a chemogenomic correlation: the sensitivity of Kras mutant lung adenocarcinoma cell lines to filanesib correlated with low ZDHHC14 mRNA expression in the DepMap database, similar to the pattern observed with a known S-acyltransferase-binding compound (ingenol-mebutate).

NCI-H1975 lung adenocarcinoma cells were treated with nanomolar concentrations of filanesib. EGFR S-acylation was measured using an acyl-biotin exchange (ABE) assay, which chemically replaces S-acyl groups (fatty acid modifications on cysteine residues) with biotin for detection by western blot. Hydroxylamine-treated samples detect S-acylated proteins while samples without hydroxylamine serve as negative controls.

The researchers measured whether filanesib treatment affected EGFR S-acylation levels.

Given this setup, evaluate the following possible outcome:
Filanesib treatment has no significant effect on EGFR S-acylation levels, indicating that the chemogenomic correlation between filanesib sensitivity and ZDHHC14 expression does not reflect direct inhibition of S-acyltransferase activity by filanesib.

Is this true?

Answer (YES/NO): NO